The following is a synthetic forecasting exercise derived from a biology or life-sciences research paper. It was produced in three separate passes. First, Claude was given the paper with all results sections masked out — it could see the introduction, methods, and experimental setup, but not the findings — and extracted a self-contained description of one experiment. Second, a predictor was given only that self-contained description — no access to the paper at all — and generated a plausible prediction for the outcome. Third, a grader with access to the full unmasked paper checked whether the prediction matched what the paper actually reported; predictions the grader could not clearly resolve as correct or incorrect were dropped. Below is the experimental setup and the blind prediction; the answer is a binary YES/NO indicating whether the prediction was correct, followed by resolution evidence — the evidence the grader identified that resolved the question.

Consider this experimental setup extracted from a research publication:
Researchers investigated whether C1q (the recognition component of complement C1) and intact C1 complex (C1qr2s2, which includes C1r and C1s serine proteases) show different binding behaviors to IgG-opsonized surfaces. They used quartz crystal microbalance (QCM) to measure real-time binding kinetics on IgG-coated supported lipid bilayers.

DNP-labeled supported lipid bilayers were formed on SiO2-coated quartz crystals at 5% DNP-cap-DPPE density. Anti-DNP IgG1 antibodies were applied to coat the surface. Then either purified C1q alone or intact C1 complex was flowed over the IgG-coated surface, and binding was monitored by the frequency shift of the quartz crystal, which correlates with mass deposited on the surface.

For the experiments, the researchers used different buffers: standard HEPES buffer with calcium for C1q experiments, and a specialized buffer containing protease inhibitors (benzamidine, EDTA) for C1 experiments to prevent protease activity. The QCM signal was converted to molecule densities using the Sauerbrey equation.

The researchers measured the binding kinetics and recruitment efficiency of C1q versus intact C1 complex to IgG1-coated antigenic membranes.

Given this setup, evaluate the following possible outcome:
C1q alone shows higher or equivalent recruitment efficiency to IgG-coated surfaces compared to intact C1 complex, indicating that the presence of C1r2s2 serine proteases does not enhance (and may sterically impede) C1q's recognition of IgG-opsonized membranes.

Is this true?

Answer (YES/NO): NO